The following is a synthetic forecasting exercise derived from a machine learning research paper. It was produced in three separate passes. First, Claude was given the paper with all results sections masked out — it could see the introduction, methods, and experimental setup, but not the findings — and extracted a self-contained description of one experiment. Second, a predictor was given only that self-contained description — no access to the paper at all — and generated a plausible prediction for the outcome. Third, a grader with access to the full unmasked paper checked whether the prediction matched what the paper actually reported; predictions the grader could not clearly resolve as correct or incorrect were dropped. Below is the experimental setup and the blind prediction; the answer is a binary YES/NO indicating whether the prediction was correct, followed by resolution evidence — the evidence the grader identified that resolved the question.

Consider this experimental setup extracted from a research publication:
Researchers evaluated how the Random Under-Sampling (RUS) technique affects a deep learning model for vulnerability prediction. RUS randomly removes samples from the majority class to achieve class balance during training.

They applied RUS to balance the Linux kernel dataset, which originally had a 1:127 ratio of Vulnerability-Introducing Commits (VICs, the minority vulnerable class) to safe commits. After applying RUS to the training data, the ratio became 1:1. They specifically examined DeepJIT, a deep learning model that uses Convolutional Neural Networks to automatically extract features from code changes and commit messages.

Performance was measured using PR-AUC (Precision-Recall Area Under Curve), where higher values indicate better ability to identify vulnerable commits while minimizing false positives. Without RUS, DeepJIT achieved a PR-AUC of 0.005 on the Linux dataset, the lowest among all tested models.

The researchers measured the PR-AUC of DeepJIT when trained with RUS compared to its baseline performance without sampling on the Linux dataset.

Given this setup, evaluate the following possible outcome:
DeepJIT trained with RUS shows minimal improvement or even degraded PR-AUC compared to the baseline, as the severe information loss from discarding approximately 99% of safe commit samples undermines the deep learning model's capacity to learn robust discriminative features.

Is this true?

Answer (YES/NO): NO